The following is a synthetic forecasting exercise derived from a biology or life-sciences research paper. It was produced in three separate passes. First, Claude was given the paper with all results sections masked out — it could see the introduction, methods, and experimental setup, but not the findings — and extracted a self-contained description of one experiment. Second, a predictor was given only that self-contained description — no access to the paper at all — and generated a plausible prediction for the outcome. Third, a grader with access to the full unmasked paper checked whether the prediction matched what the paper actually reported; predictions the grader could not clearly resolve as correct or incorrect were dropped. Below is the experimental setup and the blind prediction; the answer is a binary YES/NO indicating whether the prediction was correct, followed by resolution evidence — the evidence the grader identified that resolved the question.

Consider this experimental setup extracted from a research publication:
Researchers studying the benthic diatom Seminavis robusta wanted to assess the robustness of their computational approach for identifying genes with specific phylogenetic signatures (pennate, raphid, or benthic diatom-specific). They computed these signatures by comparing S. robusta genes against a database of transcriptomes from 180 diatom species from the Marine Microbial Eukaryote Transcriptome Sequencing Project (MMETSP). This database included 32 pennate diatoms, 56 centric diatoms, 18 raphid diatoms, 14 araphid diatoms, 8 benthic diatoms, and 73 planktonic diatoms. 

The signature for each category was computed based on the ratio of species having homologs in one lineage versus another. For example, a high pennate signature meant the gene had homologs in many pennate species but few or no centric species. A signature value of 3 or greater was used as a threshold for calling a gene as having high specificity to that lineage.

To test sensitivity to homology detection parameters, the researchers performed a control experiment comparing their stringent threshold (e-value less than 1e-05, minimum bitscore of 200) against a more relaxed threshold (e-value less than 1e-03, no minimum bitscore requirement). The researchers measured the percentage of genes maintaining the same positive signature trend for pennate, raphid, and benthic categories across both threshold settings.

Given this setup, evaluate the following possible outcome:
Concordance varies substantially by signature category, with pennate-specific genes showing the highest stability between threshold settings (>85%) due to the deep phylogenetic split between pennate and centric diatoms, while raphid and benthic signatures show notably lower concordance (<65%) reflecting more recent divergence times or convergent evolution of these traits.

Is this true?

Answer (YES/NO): NO